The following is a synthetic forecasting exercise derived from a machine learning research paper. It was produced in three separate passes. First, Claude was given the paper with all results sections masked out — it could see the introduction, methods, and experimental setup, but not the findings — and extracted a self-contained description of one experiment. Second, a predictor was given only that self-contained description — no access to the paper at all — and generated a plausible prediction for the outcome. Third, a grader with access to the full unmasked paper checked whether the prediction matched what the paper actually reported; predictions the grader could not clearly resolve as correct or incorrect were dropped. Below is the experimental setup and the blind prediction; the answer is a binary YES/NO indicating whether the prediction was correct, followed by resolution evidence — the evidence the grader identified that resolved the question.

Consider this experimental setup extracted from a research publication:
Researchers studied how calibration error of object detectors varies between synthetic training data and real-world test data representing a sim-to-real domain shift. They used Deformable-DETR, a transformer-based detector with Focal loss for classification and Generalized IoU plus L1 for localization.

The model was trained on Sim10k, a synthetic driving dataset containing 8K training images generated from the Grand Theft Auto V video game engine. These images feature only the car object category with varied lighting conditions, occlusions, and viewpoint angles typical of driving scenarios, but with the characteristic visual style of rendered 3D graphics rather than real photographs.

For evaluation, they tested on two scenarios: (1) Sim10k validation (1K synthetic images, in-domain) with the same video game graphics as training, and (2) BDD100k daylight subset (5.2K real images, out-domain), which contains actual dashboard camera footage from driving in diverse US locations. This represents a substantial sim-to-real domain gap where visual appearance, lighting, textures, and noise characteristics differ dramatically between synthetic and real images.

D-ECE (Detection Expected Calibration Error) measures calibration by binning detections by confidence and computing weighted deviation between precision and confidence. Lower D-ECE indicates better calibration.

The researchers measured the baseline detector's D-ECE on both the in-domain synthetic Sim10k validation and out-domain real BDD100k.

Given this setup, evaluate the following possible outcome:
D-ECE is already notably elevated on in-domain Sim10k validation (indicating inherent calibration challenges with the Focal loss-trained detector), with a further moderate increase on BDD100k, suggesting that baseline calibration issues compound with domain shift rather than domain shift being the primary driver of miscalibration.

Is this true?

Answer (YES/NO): NO